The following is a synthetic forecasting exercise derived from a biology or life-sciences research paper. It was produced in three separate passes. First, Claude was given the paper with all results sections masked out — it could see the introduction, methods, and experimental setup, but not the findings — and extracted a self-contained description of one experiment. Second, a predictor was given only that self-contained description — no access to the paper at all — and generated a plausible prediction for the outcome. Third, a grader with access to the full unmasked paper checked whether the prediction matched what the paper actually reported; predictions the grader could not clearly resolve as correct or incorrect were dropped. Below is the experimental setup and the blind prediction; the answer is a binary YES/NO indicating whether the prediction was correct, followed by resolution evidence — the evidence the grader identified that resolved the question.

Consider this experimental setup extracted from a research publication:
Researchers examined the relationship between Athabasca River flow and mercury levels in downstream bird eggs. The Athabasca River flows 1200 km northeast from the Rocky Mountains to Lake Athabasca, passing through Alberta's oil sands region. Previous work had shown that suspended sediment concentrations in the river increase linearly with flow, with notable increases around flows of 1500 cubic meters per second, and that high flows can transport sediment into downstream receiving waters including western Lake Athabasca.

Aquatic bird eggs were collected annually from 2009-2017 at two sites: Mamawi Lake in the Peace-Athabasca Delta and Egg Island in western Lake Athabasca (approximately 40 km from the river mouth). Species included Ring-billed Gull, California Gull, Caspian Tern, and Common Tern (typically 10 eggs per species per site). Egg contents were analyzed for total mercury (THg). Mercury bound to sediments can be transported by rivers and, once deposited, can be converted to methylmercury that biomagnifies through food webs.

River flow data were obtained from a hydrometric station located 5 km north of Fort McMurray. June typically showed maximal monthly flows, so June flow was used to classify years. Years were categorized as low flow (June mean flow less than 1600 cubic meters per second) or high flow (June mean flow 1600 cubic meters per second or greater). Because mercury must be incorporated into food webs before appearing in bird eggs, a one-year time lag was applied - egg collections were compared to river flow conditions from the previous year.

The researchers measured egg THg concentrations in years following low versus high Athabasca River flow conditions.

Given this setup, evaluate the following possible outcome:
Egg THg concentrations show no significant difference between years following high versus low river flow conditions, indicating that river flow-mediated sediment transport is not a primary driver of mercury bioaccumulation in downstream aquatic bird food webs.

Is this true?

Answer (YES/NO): NO